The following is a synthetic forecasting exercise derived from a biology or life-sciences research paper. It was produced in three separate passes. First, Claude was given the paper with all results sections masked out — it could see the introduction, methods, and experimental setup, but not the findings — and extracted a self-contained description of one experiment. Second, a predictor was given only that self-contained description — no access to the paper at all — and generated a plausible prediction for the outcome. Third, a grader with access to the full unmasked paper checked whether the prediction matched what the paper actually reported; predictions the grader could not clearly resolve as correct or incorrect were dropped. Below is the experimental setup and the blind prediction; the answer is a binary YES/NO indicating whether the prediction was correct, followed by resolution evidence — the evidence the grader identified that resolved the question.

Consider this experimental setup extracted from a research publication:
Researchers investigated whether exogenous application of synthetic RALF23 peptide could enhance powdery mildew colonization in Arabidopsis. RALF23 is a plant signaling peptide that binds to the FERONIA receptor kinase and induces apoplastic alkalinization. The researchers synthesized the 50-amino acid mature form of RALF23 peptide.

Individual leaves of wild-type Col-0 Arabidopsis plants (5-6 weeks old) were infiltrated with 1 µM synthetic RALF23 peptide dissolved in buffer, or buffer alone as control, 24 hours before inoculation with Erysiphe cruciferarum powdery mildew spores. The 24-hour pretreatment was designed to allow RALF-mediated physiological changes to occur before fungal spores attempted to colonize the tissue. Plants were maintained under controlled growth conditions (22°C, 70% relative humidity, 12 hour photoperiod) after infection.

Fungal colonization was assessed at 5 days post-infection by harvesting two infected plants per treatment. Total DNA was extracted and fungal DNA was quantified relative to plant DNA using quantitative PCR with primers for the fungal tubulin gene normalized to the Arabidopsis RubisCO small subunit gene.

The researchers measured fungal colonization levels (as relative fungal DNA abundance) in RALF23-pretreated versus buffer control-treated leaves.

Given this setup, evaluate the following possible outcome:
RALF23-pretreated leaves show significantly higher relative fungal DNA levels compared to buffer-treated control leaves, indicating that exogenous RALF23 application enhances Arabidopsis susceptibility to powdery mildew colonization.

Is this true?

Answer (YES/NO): NO